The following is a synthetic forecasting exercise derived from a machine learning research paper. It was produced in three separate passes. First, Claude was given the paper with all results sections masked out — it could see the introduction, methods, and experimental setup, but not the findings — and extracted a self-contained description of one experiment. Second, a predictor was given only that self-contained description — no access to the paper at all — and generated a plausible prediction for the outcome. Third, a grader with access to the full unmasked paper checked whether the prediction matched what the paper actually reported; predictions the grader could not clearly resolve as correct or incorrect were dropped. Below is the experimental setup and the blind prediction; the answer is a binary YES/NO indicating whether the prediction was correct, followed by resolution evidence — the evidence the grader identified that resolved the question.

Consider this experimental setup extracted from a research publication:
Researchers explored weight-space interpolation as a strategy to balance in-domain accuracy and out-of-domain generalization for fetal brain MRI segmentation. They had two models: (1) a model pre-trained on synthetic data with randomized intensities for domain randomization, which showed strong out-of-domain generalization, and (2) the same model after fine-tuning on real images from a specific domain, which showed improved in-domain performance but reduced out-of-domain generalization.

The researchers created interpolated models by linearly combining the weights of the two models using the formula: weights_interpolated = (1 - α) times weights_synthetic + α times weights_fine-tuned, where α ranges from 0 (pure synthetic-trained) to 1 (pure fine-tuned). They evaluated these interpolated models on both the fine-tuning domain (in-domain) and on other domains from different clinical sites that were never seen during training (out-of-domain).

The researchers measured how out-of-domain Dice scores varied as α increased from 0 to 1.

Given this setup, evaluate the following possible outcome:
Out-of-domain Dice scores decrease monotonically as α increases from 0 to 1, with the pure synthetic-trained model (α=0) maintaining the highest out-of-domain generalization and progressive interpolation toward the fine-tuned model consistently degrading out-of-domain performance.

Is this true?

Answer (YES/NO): NO